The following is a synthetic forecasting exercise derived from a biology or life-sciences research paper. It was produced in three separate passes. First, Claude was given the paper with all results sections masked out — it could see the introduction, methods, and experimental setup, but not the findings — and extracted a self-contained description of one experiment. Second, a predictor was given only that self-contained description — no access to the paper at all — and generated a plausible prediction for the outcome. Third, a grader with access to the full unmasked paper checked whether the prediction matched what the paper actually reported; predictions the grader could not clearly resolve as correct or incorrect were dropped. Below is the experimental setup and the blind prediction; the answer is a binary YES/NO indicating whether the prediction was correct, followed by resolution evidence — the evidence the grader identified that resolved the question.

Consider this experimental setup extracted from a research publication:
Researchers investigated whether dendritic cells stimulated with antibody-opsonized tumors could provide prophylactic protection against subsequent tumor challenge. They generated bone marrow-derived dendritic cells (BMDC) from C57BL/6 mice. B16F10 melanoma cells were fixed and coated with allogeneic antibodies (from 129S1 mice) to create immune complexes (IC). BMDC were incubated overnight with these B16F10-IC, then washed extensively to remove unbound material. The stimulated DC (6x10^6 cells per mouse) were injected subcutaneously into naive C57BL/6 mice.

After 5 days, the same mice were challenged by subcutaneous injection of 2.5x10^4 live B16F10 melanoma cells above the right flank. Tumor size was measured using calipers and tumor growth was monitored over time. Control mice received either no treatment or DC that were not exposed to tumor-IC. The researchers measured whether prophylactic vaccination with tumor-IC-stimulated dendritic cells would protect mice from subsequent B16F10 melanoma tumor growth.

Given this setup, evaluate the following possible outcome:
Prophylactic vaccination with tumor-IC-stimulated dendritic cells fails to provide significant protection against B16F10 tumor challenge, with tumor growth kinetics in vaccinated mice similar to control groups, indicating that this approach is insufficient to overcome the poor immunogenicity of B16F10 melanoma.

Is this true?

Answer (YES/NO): NO